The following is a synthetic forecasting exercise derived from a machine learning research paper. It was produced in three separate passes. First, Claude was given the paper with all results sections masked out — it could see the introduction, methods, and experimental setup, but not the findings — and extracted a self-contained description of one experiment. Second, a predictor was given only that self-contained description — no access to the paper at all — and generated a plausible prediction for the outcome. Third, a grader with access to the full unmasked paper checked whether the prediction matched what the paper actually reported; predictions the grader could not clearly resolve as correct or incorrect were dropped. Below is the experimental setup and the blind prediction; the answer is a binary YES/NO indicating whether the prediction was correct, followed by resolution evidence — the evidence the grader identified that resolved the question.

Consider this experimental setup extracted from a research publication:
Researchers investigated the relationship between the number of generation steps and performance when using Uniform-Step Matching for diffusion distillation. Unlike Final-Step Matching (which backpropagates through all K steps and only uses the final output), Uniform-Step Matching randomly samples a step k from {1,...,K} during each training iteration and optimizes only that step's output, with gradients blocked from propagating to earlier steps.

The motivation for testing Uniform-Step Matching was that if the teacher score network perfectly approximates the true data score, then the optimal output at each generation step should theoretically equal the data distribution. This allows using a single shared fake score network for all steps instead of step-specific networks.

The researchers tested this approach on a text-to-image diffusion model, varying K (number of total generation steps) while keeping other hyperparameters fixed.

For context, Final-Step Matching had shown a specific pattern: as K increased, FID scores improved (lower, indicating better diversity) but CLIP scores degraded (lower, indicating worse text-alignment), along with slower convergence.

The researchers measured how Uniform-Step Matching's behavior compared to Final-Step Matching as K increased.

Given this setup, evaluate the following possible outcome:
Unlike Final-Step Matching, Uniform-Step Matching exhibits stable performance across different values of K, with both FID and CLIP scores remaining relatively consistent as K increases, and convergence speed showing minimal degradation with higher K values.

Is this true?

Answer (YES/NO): NO